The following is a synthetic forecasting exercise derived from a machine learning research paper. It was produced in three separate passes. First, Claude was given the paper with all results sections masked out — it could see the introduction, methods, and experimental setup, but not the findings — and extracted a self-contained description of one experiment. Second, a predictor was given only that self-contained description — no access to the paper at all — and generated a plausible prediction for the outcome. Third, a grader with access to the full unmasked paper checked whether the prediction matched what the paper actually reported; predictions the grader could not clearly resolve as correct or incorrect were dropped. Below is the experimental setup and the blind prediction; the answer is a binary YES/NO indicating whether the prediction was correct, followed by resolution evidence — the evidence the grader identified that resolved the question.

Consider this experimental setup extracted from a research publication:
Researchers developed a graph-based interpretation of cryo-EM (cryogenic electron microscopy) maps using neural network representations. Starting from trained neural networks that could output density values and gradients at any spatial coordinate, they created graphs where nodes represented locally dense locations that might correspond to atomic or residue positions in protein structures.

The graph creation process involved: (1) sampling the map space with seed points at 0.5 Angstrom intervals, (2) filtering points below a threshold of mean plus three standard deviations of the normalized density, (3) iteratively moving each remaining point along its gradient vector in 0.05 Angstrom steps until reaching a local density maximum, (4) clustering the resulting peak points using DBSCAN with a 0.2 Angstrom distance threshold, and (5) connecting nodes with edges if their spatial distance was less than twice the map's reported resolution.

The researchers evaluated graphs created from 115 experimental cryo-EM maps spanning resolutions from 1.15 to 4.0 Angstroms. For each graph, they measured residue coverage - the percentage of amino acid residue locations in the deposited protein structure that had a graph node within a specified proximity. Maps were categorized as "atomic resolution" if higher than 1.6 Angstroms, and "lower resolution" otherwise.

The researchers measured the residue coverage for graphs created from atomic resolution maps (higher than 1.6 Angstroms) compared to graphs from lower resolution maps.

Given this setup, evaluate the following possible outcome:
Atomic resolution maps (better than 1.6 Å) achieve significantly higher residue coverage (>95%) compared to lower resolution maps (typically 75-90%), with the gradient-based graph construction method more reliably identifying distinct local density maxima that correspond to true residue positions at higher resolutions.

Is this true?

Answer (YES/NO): YES